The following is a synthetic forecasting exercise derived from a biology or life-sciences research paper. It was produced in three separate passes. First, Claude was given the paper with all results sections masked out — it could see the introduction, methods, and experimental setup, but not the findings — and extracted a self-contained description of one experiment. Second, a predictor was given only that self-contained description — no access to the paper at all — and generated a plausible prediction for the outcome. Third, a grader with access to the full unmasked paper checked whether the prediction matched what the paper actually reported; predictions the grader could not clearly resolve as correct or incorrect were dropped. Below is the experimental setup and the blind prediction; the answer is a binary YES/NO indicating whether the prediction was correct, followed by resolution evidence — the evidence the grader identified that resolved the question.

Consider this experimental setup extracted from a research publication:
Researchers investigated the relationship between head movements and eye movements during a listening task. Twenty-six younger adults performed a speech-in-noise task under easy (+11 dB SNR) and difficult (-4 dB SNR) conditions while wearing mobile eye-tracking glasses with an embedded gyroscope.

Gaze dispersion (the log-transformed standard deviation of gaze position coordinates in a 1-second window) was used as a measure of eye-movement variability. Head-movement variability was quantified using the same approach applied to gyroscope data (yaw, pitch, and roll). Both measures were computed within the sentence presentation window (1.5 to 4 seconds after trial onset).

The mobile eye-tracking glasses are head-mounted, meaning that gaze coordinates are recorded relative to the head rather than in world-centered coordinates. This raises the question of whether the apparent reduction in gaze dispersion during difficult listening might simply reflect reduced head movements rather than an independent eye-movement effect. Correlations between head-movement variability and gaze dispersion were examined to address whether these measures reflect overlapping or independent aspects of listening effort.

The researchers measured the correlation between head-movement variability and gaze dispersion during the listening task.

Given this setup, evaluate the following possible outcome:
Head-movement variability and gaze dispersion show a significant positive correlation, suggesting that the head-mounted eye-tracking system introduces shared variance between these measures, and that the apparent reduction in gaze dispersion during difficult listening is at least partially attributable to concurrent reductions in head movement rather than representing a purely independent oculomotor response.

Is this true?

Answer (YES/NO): NO